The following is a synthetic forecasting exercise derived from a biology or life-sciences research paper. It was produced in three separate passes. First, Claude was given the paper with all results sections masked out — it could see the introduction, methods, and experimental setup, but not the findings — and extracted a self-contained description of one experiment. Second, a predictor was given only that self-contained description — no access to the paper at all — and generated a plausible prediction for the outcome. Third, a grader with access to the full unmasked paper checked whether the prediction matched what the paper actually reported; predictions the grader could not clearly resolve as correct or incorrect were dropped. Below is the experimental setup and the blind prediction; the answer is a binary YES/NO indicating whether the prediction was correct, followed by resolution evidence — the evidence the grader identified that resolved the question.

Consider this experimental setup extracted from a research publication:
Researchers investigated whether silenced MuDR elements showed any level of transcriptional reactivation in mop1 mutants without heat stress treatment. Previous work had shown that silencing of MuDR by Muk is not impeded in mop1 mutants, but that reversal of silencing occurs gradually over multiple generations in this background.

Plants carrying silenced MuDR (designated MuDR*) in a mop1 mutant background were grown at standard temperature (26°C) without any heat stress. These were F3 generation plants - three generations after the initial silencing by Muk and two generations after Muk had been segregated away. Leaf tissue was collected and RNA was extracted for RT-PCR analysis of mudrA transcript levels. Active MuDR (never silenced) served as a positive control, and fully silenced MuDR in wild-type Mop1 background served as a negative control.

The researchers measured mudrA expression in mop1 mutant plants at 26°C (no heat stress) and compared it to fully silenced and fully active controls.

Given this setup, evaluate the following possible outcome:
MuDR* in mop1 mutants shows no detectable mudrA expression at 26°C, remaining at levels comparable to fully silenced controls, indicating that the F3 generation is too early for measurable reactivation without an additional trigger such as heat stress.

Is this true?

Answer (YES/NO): YES